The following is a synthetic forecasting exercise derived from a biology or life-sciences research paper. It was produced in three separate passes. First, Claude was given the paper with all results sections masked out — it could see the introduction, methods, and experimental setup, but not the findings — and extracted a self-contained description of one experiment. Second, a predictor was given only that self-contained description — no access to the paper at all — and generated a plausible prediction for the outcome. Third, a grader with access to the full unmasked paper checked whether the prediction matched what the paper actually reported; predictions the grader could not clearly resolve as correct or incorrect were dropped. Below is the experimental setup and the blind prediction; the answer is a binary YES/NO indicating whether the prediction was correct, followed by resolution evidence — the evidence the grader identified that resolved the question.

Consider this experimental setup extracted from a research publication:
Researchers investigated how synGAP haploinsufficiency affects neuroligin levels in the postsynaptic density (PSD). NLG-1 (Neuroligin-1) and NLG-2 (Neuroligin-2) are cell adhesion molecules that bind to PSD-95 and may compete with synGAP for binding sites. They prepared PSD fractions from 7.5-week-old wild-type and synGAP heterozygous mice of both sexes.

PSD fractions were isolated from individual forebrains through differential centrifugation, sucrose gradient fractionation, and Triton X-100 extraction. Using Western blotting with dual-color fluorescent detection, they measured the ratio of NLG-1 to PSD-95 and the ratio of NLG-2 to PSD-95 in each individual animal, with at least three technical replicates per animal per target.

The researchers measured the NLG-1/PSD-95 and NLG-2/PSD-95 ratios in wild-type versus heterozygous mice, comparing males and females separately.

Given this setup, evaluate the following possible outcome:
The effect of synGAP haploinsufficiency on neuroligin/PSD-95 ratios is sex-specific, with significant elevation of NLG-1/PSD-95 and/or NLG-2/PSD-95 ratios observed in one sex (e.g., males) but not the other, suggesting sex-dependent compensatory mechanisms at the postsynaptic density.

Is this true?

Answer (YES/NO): NO